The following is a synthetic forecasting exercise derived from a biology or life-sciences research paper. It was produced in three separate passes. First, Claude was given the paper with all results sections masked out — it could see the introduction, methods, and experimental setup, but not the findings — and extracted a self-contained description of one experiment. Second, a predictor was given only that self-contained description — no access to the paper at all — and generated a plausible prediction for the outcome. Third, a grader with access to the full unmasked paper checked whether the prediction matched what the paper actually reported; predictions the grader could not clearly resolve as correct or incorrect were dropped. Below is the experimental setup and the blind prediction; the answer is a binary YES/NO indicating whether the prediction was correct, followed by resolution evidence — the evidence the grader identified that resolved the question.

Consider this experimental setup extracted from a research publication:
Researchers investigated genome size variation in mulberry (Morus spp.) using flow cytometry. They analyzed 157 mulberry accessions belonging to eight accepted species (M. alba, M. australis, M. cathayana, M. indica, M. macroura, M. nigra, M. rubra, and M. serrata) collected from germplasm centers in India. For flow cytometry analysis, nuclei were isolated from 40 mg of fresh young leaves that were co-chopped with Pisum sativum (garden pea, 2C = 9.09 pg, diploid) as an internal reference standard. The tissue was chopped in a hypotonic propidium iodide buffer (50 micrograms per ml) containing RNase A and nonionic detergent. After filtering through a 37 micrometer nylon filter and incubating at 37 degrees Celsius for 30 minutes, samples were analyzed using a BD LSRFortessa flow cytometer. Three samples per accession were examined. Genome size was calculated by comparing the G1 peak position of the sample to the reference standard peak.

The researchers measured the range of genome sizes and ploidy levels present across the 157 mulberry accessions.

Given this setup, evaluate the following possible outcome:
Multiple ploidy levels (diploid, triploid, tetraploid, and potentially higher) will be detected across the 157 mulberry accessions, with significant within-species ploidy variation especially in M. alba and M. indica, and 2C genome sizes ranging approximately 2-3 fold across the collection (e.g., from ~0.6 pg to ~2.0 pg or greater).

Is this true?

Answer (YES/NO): NO